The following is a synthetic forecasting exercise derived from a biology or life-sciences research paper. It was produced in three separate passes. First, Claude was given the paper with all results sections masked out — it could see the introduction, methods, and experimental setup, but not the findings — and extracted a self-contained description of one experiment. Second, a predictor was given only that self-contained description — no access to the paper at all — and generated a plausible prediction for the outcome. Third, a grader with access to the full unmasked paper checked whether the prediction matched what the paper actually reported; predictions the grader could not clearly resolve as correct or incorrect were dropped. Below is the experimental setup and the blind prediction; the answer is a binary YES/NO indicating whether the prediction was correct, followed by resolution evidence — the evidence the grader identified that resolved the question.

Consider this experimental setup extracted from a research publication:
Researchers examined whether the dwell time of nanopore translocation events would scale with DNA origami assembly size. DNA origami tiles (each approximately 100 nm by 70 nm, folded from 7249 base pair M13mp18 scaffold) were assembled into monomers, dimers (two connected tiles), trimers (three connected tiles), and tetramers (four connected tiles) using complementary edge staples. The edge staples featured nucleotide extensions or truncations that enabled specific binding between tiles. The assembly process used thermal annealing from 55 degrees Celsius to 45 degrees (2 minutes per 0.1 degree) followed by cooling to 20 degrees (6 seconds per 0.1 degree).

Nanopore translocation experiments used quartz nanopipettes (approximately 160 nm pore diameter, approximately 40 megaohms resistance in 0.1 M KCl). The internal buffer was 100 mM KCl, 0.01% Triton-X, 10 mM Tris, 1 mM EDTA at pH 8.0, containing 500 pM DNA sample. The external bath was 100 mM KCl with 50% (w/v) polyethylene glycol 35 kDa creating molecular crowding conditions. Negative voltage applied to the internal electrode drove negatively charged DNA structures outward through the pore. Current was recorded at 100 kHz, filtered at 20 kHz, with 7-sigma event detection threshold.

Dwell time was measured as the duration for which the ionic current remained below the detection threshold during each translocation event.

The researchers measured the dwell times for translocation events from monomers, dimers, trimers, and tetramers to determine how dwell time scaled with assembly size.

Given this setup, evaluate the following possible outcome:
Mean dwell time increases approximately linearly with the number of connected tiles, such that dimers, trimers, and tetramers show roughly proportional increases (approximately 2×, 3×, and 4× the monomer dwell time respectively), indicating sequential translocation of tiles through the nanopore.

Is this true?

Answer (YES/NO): NO